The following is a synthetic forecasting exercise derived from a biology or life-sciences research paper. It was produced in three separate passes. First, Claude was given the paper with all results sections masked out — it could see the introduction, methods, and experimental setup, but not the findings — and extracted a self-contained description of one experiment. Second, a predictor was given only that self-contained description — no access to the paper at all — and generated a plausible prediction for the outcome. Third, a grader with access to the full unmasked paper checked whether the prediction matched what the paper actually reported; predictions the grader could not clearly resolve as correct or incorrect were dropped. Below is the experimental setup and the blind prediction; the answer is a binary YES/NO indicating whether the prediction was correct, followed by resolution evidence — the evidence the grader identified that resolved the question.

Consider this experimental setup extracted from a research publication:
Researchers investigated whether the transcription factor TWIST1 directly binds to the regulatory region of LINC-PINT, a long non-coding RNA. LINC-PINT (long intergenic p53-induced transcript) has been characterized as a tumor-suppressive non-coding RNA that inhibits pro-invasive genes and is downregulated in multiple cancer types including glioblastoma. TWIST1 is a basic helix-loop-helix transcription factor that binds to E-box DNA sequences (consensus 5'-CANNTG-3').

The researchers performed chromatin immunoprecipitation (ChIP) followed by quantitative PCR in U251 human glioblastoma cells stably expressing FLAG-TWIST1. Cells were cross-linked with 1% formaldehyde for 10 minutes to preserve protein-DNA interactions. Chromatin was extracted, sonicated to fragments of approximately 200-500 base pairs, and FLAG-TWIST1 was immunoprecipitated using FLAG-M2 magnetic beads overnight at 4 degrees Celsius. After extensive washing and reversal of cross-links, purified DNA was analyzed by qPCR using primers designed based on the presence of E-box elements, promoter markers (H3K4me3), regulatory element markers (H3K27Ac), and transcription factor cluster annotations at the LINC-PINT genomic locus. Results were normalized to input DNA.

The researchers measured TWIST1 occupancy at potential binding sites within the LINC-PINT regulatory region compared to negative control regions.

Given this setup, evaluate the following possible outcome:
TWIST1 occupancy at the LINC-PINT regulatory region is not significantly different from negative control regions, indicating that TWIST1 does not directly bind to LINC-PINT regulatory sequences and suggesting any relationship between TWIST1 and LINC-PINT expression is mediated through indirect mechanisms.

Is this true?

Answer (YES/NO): NO